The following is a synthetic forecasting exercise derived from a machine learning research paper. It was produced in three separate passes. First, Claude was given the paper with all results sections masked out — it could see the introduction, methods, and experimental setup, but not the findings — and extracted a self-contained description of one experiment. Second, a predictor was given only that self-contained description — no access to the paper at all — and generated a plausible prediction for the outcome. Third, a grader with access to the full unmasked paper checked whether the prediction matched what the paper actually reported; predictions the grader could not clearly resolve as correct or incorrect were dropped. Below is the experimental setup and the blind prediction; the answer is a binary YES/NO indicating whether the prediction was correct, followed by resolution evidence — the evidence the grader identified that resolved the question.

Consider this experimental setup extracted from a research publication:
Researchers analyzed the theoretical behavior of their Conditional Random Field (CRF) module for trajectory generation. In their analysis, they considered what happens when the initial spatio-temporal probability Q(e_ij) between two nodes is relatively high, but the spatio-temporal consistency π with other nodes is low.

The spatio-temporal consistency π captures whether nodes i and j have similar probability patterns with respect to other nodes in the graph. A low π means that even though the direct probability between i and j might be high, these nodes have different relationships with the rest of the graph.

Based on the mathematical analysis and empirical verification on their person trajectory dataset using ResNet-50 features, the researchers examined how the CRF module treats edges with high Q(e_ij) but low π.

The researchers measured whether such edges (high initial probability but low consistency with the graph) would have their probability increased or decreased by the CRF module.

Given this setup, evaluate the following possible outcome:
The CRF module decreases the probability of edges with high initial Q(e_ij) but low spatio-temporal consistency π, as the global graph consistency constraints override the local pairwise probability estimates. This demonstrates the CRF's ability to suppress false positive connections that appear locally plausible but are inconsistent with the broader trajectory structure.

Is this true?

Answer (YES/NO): YES